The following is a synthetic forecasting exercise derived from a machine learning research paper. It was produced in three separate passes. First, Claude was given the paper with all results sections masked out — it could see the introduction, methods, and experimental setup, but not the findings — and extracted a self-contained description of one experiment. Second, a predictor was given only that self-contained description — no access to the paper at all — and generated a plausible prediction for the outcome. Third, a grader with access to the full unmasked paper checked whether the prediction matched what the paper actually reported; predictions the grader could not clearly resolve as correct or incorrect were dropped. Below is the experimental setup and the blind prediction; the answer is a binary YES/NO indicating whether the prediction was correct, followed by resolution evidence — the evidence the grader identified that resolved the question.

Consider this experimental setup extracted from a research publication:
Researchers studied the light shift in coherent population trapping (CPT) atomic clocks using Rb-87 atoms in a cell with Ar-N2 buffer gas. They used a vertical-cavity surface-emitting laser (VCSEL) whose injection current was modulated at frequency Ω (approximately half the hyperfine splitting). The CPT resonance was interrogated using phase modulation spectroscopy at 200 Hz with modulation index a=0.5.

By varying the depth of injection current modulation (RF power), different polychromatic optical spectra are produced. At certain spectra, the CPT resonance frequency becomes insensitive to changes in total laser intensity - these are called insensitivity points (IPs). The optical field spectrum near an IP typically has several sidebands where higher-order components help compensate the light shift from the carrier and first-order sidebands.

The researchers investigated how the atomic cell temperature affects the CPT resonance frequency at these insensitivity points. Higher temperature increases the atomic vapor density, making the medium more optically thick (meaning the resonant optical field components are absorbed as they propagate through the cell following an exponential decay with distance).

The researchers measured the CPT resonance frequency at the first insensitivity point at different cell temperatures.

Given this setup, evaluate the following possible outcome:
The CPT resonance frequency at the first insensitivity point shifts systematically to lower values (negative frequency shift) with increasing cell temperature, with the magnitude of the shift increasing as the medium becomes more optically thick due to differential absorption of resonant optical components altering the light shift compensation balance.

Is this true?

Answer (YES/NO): NO